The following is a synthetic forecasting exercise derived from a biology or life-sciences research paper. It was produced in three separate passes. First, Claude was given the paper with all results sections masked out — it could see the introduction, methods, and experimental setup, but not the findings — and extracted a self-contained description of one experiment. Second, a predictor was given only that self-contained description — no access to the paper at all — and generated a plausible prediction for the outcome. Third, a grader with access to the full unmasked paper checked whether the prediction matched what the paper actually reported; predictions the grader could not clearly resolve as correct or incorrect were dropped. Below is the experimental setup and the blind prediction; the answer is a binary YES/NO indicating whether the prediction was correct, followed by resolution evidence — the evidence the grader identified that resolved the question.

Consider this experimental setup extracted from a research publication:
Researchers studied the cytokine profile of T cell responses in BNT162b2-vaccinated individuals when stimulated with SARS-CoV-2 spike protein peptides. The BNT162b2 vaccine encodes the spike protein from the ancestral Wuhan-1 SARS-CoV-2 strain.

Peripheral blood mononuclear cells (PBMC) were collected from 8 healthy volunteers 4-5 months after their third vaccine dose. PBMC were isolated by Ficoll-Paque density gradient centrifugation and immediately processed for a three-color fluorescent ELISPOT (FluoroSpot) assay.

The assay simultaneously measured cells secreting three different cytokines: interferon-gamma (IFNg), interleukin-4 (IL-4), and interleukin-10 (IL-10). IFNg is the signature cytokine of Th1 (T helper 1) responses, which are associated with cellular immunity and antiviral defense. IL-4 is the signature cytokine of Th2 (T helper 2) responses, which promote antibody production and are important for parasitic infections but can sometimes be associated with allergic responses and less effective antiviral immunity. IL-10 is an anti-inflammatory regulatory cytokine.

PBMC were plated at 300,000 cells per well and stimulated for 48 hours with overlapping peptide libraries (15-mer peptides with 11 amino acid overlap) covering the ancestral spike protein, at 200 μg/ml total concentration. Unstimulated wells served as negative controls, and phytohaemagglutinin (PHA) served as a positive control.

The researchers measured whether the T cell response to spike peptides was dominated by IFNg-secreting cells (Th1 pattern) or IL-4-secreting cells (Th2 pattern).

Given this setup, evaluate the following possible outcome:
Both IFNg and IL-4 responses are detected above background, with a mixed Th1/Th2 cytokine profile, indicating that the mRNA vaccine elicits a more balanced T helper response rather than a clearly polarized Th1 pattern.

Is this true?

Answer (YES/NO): NO